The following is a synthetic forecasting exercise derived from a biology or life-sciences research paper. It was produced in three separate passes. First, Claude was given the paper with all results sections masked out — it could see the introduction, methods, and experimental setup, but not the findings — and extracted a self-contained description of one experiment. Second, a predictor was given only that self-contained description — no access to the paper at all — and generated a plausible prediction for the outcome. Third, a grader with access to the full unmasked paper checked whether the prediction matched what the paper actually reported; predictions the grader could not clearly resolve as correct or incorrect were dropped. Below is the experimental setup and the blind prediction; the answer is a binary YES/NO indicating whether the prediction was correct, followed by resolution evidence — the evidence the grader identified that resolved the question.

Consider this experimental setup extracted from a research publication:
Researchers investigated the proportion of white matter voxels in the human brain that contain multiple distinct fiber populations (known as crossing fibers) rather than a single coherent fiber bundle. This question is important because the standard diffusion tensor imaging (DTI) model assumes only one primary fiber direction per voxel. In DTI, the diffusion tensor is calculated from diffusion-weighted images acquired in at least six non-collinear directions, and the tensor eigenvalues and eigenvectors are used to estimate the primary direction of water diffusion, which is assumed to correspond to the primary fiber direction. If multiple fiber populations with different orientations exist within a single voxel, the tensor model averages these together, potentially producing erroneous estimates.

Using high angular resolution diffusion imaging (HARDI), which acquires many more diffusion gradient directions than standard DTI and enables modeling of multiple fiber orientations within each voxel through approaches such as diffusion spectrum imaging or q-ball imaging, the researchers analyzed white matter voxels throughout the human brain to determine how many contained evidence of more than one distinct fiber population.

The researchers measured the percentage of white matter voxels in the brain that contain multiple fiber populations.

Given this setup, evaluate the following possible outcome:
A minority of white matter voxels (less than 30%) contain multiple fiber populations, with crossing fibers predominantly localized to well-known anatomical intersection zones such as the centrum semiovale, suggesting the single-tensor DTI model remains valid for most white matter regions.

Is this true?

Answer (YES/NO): NO